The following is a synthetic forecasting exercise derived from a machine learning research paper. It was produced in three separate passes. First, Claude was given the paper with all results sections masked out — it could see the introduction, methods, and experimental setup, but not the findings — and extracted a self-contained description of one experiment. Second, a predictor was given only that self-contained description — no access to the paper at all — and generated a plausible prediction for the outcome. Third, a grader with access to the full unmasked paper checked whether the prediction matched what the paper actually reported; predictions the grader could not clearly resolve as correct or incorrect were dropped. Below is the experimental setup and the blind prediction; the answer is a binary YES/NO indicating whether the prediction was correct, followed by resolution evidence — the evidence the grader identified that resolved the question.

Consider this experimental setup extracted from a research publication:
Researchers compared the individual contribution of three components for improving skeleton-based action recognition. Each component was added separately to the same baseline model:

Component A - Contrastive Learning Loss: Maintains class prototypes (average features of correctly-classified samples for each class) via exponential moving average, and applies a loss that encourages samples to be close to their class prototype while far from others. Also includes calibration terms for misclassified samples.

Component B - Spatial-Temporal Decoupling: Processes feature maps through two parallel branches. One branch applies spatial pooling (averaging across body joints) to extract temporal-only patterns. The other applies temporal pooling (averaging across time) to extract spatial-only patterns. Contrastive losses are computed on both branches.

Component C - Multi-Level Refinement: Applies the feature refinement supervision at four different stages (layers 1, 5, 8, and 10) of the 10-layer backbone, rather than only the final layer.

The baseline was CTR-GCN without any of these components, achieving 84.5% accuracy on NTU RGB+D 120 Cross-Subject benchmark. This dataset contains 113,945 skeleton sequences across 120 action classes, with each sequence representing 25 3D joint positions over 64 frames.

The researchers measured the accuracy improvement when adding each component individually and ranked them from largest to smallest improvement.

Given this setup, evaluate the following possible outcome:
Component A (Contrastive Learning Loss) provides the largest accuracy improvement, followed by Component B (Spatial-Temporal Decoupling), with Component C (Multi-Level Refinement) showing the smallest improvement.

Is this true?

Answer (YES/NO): NO